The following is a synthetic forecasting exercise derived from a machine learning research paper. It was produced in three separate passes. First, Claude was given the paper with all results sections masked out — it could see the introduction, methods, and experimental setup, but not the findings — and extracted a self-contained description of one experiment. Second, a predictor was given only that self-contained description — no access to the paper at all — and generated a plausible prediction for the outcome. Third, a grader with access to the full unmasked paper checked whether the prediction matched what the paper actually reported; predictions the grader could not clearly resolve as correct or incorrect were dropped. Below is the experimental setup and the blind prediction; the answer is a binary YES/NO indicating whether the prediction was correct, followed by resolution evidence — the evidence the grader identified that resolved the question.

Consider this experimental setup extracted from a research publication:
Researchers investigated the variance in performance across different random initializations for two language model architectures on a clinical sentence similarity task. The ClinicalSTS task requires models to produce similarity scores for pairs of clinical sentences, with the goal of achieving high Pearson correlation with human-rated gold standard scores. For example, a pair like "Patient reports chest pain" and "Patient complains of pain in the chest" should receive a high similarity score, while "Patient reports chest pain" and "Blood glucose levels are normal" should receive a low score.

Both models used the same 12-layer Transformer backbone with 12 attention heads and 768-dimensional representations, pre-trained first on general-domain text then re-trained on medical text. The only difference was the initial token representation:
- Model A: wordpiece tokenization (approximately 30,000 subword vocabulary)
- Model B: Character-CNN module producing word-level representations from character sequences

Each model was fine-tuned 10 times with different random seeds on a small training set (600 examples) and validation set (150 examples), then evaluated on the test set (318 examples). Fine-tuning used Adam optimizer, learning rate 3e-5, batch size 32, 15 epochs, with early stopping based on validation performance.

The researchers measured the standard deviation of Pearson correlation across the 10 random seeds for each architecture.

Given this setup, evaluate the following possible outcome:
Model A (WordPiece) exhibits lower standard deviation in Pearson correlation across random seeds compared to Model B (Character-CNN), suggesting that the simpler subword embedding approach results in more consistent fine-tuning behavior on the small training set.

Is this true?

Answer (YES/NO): YES